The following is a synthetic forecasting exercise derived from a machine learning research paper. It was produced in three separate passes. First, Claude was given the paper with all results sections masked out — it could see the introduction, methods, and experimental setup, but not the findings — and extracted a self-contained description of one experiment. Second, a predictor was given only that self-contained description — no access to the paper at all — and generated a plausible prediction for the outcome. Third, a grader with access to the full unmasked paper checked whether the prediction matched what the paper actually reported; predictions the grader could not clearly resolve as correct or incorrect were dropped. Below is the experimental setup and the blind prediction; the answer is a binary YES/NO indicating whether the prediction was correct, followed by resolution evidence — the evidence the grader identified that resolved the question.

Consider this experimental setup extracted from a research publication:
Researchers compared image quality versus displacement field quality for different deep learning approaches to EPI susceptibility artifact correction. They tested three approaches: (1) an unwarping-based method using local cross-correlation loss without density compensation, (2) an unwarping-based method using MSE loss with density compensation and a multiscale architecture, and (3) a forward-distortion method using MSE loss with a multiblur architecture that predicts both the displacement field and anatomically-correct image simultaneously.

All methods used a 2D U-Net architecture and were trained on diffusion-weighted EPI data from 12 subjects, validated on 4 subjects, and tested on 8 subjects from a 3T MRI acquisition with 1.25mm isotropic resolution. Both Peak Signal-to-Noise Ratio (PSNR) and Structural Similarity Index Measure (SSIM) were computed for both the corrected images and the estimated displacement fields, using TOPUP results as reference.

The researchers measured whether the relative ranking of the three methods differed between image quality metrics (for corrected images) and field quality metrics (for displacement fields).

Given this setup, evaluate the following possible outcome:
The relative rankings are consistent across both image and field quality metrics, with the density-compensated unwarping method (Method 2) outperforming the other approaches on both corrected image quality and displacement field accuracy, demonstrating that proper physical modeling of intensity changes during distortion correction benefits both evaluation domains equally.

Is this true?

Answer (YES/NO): NO